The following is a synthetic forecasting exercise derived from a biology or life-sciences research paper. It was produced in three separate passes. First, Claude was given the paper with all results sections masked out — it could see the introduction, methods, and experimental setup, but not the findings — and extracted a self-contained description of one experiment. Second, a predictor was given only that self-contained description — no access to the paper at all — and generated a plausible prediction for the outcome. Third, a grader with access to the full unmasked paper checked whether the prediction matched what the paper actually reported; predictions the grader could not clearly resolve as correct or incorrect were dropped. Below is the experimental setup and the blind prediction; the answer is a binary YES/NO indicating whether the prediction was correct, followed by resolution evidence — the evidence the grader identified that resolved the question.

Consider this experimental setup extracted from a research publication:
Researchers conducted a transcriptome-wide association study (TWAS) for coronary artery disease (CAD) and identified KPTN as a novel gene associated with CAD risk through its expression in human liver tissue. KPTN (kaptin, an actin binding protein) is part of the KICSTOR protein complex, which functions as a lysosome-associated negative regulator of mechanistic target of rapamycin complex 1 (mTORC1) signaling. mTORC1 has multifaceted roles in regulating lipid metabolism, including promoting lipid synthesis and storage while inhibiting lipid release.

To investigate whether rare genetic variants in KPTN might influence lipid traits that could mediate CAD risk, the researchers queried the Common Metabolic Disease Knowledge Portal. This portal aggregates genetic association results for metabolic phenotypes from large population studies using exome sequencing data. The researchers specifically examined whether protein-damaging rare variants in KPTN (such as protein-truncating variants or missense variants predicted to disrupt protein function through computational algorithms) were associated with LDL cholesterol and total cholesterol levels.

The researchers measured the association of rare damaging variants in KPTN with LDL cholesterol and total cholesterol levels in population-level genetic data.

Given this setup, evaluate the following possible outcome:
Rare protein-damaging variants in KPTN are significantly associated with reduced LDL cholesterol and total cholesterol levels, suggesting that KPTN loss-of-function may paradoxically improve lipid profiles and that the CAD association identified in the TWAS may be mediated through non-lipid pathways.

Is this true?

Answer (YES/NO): YES